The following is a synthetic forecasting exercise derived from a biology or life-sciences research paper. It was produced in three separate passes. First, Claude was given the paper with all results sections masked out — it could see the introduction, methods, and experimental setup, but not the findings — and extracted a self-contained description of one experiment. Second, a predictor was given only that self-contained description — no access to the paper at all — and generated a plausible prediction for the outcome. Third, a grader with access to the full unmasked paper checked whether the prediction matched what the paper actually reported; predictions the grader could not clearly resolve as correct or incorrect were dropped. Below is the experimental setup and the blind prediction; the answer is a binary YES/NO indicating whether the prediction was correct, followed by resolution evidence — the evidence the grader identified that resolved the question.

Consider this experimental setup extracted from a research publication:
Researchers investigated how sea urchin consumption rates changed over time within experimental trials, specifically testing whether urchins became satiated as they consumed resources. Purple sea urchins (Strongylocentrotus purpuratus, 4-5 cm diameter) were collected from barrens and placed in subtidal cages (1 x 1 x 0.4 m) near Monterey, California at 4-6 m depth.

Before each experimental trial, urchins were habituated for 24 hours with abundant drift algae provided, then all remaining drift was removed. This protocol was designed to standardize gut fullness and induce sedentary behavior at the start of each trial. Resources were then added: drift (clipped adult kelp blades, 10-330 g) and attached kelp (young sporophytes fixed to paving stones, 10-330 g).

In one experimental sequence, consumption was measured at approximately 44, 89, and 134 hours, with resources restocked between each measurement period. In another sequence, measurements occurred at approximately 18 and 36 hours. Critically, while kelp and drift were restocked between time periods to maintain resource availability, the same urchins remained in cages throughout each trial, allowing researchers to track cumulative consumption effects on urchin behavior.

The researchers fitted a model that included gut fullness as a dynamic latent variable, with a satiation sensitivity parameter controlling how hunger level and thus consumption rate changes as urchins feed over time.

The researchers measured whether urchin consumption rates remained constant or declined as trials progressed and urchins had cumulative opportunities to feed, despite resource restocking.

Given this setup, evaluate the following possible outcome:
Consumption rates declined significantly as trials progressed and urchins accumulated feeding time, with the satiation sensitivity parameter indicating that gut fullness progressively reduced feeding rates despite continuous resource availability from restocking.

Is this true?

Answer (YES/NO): YES